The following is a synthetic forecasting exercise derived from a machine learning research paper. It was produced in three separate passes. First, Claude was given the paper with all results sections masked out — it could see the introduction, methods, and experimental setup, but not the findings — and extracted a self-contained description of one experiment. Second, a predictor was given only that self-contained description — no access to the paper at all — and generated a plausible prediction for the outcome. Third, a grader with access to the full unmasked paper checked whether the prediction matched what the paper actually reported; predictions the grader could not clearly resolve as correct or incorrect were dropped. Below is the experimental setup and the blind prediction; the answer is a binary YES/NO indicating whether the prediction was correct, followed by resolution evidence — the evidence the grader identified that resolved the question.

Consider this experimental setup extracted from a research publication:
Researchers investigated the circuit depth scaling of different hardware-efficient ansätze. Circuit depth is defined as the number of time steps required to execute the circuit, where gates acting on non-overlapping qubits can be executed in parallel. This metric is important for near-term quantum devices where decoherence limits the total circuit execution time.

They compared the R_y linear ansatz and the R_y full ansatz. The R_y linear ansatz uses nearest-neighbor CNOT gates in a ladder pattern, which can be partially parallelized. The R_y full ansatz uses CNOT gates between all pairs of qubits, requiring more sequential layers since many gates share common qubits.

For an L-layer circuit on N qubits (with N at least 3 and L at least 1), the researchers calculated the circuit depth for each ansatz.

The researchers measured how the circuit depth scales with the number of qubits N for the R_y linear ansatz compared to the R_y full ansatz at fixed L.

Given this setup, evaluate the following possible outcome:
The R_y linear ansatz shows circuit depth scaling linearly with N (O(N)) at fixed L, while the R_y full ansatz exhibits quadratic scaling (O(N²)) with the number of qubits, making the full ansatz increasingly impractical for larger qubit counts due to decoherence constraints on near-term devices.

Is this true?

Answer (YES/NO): NO